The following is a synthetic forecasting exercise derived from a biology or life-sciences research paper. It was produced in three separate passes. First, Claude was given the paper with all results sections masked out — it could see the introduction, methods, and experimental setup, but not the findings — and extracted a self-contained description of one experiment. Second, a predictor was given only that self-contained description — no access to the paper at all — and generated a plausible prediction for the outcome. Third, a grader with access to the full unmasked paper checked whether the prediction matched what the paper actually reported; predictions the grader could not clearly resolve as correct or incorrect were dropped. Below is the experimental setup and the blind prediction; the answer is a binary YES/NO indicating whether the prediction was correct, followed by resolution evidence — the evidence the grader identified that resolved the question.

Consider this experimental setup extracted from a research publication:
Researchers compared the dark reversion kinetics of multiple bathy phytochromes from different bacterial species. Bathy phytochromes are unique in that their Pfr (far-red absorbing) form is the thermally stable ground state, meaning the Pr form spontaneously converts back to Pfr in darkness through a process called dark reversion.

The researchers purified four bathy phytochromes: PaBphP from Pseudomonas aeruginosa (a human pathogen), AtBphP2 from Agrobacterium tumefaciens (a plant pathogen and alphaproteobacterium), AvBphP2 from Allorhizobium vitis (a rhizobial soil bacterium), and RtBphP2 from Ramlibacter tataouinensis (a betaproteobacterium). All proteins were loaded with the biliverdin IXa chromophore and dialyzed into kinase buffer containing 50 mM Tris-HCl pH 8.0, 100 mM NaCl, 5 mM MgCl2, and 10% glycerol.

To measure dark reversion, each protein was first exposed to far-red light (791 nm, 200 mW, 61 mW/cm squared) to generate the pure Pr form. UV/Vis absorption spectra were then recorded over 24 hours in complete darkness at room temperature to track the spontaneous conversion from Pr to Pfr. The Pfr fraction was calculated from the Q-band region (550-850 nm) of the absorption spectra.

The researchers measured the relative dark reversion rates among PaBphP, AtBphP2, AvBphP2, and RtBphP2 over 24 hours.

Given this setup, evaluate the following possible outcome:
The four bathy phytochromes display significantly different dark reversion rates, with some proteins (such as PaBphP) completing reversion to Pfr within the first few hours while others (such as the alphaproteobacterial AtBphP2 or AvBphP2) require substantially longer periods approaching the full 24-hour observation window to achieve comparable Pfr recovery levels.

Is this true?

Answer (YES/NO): NO